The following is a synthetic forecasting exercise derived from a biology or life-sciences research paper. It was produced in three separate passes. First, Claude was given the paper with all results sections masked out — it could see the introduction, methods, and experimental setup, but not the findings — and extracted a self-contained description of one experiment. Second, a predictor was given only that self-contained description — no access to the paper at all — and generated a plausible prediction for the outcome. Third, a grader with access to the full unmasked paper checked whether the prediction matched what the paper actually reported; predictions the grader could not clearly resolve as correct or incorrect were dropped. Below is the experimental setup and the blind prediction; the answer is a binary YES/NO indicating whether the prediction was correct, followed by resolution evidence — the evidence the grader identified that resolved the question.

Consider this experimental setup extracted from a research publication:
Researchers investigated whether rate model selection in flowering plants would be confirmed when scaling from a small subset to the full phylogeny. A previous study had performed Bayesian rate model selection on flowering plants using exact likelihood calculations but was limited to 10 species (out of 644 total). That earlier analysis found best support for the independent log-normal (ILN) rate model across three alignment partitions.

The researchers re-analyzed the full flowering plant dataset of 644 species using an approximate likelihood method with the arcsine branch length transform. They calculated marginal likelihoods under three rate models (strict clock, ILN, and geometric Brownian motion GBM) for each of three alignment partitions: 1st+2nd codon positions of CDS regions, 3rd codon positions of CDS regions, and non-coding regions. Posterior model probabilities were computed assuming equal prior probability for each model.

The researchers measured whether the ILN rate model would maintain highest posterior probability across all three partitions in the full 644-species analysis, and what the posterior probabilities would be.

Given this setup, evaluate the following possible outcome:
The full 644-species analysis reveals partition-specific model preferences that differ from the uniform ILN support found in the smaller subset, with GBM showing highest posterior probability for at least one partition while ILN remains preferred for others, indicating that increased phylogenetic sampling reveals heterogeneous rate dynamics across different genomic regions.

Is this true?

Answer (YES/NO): NO